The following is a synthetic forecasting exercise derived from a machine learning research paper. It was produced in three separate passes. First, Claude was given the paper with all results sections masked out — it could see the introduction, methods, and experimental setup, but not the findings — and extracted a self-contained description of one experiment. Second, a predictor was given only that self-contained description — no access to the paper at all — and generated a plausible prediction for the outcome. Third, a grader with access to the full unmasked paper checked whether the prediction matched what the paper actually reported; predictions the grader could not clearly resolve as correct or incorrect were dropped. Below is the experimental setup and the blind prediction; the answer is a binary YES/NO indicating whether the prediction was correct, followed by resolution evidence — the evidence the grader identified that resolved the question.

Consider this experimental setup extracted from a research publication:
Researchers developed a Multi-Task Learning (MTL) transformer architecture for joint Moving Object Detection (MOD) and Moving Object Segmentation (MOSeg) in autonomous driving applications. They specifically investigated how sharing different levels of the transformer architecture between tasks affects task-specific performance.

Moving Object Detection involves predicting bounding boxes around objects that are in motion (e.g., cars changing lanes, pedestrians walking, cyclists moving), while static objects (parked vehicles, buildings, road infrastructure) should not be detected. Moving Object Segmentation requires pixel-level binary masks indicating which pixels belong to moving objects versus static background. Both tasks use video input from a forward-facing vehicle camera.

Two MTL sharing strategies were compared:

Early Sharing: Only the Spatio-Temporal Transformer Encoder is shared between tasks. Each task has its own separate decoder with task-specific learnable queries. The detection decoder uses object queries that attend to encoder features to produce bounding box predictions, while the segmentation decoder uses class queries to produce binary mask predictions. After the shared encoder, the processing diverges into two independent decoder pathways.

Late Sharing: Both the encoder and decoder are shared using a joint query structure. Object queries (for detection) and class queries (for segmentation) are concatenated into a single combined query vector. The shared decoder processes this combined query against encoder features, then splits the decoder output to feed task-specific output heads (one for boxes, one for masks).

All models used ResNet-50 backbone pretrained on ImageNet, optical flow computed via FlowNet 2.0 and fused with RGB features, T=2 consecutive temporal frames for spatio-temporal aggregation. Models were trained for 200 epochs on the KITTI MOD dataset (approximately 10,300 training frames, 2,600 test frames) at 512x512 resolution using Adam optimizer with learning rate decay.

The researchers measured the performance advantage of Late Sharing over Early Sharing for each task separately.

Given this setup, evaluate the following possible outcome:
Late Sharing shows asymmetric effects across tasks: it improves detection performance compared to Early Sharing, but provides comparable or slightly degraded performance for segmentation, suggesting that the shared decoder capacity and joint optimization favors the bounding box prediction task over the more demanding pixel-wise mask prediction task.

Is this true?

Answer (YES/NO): NO